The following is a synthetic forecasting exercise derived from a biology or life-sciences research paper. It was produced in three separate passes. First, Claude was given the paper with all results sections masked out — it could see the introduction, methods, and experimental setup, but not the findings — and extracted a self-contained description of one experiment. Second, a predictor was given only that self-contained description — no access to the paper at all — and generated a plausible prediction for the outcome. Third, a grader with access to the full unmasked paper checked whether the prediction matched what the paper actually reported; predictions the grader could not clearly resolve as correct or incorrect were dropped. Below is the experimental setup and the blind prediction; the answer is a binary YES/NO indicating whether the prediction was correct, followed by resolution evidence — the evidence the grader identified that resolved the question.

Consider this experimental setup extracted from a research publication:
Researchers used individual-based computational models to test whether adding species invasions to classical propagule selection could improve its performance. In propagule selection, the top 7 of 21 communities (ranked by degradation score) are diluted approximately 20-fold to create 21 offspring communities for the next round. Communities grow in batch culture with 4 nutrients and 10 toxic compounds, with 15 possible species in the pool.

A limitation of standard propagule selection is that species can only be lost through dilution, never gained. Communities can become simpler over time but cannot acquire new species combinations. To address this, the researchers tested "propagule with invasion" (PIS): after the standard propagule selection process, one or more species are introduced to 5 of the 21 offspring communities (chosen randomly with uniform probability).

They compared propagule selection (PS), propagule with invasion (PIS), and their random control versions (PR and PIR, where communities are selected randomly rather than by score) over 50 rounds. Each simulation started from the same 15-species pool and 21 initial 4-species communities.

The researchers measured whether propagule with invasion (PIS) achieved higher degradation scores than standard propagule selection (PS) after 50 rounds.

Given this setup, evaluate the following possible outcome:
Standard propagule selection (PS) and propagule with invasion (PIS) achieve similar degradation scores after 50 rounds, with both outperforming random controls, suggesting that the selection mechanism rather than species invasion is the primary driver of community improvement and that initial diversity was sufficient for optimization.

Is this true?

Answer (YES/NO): NO